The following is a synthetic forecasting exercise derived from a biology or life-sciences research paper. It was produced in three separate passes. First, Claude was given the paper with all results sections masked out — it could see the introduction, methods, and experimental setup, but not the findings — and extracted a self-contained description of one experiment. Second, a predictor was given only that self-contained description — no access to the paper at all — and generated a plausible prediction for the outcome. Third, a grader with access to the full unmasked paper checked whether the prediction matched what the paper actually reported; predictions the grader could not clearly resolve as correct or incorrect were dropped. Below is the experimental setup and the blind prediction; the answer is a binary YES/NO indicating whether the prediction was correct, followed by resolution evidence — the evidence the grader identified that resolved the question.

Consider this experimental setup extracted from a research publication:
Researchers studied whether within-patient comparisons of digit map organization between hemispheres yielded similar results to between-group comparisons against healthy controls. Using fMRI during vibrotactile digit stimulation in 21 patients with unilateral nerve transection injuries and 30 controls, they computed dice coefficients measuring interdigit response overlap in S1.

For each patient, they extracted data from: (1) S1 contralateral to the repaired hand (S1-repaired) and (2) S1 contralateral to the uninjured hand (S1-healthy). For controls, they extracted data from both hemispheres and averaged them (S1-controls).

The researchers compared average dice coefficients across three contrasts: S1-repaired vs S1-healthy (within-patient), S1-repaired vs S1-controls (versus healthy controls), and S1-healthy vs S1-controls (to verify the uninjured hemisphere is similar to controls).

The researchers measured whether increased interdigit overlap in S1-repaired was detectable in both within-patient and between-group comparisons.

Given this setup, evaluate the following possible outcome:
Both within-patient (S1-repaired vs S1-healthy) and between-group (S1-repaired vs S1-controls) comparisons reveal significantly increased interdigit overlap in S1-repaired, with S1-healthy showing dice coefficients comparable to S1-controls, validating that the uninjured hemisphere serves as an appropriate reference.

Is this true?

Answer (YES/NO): YES